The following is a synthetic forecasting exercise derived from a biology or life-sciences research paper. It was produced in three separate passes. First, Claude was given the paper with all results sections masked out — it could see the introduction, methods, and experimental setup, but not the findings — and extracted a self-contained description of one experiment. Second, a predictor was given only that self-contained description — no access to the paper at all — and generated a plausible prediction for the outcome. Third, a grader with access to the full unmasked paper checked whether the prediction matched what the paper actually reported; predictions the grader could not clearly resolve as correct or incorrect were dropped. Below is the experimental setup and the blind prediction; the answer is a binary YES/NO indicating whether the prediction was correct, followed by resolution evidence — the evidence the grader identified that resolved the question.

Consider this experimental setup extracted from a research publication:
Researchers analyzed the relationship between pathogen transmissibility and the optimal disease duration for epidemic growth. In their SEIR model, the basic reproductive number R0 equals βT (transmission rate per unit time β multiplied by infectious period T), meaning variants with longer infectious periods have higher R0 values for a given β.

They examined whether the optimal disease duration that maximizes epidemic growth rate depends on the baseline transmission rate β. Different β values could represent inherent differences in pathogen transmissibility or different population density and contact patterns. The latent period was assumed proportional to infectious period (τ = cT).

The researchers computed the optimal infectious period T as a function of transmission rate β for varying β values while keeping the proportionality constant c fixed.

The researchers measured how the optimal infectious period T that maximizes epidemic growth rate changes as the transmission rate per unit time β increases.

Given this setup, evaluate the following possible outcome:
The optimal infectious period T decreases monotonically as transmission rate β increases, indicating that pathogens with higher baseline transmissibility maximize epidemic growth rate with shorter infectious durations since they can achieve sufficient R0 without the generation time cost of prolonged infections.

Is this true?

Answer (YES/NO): YES